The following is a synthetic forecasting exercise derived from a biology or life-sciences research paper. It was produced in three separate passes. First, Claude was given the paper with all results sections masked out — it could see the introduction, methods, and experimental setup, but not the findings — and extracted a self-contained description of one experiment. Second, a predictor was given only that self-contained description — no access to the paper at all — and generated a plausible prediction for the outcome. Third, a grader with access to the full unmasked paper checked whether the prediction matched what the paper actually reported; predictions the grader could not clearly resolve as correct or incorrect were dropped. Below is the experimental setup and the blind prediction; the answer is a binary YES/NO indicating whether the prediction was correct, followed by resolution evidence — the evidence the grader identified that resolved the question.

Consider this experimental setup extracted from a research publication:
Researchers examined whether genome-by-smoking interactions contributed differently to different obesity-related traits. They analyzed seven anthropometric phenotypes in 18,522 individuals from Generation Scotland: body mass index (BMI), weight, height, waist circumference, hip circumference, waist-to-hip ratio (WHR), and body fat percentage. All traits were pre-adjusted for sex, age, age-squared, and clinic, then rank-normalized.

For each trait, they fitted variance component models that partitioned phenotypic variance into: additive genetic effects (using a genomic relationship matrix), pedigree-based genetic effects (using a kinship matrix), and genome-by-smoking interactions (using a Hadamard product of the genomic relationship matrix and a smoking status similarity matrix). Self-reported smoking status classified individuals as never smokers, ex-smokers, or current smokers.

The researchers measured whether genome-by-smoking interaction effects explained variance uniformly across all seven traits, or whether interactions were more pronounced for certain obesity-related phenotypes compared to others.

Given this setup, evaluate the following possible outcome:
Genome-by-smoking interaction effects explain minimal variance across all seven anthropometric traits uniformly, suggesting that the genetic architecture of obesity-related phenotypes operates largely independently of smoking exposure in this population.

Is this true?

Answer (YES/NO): NO